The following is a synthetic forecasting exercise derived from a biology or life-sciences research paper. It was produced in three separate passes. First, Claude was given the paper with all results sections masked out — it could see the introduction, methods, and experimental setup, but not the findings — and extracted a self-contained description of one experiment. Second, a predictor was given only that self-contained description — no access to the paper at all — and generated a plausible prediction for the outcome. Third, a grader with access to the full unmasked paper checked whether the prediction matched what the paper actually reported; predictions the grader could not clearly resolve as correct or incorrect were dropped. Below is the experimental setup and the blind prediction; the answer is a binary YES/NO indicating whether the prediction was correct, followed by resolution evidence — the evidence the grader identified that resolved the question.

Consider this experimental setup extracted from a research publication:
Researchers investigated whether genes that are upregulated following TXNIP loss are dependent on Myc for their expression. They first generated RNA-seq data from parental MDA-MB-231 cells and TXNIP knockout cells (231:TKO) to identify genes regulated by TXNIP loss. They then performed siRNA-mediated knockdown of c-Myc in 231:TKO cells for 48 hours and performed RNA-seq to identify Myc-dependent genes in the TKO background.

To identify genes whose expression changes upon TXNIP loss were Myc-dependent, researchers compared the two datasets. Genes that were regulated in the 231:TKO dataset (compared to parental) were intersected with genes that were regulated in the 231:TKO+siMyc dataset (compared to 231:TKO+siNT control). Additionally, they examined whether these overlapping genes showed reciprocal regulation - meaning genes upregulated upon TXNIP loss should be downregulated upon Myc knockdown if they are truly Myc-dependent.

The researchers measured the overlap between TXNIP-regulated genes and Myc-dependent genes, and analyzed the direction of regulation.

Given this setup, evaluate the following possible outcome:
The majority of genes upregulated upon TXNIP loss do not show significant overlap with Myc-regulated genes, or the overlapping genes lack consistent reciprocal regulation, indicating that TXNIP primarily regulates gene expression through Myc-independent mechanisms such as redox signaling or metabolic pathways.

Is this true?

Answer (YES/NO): NO